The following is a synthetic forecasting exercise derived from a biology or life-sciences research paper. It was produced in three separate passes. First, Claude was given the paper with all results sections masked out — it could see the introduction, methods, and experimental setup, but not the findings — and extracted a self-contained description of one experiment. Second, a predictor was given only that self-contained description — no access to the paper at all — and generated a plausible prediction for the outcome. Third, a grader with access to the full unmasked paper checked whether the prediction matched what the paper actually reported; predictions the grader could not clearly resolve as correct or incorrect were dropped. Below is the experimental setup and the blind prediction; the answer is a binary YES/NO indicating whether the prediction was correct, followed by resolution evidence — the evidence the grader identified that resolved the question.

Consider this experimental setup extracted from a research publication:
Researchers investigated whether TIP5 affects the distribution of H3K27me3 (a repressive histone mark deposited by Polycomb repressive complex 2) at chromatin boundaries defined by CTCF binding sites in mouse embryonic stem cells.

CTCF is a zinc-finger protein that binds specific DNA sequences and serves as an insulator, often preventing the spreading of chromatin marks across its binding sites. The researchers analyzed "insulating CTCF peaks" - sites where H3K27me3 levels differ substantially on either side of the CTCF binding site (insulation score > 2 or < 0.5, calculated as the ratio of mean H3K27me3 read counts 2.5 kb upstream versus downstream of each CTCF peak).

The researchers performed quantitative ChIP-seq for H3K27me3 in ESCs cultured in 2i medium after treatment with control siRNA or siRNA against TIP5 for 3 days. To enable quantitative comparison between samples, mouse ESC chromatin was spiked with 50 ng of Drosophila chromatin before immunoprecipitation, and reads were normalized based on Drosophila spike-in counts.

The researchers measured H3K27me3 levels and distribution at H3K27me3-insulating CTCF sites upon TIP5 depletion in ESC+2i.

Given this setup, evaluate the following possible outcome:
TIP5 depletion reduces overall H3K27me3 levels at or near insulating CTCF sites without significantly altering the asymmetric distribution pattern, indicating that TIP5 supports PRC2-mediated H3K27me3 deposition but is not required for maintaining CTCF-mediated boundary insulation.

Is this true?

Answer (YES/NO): NO